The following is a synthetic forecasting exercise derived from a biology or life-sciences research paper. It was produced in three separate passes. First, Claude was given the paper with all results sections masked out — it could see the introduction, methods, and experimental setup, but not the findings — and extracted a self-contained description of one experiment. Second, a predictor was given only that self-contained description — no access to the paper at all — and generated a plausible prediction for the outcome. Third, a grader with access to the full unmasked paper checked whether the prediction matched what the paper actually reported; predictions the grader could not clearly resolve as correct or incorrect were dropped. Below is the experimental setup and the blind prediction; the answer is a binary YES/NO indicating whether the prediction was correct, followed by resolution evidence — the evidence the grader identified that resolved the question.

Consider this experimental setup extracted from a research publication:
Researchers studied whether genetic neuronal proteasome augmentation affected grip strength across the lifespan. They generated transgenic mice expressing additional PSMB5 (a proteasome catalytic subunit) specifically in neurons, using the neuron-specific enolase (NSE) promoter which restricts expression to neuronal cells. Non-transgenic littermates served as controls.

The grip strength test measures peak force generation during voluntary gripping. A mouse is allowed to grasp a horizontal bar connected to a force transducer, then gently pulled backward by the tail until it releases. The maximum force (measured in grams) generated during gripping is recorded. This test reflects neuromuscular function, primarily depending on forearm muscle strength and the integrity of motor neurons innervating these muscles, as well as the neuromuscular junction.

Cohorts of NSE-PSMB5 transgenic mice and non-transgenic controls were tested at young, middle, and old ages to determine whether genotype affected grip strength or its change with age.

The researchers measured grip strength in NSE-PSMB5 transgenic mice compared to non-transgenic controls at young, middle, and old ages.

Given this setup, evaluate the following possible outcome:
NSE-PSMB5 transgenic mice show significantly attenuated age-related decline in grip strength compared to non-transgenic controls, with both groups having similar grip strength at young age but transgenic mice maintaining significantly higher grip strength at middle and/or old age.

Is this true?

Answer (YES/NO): NO